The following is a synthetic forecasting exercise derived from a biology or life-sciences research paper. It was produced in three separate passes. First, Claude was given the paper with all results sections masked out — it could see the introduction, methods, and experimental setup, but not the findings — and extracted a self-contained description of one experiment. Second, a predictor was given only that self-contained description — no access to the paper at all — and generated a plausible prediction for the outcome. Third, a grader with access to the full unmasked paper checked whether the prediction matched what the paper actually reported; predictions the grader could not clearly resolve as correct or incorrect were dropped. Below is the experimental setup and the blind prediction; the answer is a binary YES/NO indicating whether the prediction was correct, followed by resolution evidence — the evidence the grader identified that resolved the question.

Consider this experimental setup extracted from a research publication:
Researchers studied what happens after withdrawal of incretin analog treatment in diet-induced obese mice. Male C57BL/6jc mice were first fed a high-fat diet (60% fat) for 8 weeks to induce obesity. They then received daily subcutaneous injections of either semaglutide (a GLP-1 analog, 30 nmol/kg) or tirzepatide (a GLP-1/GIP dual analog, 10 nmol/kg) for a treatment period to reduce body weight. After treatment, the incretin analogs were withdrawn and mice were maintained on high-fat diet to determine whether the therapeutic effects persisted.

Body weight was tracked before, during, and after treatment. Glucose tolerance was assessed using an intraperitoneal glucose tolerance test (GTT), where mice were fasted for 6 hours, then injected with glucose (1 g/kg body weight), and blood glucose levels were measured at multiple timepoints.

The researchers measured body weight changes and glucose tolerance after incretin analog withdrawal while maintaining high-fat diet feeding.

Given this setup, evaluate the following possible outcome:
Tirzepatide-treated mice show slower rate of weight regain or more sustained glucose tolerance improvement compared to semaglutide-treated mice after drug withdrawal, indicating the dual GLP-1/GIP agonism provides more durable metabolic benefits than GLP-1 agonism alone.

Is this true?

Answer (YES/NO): NO